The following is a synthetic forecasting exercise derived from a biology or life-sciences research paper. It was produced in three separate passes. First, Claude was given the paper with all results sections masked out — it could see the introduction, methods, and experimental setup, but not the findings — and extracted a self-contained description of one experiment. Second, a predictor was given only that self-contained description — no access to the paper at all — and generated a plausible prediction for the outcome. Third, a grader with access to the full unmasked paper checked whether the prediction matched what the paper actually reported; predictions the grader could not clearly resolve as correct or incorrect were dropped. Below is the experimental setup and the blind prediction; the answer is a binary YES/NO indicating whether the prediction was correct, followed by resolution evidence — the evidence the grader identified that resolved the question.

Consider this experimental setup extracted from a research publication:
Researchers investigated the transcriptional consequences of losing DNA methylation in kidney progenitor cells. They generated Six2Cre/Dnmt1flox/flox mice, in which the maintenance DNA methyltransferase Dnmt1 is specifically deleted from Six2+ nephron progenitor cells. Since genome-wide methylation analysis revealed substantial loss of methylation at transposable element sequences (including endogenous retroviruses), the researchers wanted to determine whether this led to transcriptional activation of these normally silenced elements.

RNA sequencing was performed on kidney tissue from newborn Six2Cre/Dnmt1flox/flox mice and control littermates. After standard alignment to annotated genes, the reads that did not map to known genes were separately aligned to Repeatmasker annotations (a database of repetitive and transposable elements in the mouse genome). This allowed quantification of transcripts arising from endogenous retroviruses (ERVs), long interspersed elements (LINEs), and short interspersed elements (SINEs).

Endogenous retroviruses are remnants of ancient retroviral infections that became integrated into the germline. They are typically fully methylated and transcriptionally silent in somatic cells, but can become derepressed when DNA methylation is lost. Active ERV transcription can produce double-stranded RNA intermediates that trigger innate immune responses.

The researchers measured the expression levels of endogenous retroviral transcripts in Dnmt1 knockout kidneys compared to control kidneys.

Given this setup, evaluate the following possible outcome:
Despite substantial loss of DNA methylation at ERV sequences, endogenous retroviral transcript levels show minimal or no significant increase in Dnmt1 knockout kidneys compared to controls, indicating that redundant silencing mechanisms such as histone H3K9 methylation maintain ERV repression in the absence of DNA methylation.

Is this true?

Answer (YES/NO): NO